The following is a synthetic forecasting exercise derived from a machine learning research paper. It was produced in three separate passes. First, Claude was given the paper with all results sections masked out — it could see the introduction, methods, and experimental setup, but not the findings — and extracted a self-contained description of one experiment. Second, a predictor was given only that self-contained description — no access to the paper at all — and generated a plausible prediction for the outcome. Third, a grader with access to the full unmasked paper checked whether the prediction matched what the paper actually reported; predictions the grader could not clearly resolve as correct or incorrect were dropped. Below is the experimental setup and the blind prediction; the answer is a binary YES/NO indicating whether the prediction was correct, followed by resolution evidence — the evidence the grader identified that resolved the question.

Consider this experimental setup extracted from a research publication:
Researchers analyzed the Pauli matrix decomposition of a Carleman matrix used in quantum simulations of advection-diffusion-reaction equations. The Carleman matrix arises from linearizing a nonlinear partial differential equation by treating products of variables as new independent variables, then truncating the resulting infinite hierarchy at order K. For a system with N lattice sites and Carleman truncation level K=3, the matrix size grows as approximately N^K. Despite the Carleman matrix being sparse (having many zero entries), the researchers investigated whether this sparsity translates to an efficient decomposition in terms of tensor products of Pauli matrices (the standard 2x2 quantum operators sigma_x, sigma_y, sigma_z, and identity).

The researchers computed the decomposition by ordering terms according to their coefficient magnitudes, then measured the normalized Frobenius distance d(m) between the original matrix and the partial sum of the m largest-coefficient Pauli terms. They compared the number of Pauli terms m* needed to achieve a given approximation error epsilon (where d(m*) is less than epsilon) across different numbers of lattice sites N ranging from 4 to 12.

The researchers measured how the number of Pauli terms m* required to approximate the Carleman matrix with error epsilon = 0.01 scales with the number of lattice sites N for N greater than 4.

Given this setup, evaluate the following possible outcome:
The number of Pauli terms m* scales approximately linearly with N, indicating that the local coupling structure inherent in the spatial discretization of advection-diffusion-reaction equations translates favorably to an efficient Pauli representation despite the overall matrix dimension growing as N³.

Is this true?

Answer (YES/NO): NO